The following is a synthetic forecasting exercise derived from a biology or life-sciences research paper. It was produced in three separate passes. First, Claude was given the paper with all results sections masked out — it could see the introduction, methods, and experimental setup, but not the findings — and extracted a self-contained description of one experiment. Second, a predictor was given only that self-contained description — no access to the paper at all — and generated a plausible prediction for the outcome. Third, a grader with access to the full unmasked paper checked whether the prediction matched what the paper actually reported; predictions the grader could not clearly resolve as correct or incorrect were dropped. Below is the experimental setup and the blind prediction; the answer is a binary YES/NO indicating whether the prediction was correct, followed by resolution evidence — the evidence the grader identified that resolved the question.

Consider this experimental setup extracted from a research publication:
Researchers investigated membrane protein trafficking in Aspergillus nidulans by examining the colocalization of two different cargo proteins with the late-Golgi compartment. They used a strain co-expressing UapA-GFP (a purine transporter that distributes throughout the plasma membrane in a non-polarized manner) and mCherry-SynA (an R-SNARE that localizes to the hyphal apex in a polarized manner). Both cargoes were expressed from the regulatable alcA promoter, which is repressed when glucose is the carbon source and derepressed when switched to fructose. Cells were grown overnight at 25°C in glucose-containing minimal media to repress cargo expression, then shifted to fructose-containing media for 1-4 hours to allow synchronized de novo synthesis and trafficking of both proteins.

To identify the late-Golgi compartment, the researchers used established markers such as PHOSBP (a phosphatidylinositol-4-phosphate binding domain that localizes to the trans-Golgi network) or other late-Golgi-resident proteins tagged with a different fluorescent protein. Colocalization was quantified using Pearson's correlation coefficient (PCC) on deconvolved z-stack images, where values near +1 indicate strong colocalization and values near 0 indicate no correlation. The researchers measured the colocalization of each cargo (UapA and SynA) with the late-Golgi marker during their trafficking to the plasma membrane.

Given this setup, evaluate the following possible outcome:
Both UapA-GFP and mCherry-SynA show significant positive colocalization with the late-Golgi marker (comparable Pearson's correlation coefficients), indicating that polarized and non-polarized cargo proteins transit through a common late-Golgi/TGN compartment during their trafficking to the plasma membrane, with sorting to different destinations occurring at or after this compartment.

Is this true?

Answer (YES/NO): NO